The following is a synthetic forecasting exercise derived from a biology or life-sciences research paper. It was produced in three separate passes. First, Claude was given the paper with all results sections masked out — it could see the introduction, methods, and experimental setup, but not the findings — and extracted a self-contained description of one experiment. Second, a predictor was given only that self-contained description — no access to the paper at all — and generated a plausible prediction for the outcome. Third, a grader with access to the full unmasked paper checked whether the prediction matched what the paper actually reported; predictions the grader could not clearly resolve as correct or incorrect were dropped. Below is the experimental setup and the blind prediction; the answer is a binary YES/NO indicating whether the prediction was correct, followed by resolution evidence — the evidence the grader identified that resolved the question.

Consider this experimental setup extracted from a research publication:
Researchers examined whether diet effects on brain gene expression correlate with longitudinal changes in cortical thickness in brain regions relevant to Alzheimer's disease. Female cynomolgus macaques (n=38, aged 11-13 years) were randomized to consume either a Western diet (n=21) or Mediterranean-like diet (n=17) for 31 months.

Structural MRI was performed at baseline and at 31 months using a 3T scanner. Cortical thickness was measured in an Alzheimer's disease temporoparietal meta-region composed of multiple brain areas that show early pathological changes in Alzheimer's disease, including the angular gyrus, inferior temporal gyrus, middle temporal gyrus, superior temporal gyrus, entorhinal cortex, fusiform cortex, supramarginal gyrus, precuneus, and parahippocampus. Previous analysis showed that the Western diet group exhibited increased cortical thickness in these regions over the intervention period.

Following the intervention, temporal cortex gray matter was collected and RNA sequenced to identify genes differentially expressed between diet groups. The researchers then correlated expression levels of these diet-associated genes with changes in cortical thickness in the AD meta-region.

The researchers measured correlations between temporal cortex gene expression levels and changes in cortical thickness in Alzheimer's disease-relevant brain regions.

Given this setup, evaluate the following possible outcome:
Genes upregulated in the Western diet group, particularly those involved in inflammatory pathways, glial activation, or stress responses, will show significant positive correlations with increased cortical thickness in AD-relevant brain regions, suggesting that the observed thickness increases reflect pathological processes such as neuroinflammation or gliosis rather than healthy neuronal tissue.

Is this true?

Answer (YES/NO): YES